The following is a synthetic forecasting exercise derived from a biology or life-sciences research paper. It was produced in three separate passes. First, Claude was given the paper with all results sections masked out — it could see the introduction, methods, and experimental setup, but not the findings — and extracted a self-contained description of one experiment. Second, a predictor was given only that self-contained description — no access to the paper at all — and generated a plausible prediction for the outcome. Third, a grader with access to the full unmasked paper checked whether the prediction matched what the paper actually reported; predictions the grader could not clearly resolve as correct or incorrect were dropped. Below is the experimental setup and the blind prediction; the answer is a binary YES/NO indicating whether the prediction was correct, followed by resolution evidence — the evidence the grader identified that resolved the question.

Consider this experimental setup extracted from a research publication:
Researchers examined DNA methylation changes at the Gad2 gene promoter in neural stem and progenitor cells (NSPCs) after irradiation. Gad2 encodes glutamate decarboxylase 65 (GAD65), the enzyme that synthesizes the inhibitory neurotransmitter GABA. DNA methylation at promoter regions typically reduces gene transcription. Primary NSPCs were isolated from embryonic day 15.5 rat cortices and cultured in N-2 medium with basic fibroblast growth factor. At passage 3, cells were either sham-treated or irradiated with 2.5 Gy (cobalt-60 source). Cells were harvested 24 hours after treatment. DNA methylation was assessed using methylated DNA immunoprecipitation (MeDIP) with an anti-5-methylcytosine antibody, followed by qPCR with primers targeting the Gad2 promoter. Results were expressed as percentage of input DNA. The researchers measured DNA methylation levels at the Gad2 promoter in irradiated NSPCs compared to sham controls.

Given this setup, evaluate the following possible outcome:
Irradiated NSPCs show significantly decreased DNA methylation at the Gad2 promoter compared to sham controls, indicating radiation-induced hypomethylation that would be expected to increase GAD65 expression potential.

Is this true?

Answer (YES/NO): NO